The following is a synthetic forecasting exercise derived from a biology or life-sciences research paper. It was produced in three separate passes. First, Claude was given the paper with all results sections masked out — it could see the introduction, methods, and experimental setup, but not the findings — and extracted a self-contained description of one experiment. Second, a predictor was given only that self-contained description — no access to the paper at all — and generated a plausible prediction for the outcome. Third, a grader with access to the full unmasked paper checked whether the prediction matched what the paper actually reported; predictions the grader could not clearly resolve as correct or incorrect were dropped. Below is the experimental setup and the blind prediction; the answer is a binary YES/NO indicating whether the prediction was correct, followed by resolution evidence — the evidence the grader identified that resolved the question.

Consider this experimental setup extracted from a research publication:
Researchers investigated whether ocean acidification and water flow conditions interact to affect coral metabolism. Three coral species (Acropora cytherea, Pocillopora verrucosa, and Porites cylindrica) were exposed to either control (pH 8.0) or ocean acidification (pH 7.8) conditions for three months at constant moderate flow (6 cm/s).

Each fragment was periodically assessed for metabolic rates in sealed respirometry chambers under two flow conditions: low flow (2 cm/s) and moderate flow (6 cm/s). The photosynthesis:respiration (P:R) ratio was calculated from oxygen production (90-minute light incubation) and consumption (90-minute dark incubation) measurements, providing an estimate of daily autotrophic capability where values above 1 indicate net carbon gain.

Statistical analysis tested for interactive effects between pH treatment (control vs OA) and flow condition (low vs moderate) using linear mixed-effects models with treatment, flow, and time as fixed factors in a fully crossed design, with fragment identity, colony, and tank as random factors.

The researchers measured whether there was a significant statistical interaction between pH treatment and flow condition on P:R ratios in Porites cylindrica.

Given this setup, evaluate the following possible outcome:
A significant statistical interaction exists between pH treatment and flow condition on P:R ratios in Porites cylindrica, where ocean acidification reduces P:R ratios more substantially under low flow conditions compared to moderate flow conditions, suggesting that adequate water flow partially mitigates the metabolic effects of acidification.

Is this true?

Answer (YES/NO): NO